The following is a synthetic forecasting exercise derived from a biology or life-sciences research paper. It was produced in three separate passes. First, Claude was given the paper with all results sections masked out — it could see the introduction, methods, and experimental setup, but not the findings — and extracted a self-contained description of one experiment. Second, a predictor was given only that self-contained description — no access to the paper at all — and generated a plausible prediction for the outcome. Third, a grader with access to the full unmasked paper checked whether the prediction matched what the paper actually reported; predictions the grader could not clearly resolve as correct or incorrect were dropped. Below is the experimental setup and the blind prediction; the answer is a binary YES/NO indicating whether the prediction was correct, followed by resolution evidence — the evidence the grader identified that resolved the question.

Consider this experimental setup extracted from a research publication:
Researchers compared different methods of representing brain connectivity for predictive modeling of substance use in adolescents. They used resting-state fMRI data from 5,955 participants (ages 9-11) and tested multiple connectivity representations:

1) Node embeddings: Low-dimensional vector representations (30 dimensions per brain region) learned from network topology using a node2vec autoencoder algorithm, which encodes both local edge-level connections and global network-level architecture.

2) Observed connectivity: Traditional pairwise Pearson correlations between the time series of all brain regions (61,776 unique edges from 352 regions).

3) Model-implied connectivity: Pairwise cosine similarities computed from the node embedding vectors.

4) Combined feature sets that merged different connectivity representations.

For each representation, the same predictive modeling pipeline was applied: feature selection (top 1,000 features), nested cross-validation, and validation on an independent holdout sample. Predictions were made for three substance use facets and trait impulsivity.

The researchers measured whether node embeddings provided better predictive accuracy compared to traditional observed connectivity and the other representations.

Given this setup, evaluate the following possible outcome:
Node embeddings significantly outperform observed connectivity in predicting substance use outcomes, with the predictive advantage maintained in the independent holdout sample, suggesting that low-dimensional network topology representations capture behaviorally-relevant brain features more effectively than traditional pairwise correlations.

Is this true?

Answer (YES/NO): NO